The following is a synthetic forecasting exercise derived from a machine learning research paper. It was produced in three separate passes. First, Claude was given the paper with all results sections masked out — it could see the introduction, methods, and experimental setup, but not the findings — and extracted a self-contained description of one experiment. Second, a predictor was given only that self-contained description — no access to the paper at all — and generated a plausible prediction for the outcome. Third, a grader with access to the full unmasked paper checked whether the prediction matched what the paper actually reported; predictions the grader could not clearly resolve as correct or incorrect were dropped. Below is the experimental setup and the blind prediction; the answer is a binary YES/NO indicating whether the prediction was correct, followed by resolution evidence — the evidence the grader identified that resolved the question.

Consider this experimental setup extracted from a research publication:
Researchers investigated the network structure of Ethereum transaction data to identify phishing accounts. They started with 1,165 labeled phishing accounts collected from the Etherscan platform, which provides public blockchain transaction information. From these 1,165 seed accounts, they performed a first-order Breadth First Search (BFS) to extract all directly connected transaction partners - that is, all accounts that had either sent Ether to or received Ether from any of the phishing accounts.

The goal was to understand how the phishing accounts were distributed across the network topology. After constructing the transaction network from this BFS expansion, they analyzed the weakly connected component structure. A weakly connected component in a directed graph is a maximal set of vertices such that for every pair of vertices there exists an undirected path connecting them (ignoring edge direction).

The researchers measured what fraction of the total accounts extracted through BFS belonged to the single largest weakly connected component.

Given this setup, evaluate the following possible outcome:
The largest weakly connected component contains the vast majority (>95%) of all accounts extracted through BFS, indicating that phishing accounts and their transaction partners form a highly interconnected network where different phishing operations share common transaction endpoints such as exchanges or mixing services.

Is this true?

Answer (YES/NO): YES